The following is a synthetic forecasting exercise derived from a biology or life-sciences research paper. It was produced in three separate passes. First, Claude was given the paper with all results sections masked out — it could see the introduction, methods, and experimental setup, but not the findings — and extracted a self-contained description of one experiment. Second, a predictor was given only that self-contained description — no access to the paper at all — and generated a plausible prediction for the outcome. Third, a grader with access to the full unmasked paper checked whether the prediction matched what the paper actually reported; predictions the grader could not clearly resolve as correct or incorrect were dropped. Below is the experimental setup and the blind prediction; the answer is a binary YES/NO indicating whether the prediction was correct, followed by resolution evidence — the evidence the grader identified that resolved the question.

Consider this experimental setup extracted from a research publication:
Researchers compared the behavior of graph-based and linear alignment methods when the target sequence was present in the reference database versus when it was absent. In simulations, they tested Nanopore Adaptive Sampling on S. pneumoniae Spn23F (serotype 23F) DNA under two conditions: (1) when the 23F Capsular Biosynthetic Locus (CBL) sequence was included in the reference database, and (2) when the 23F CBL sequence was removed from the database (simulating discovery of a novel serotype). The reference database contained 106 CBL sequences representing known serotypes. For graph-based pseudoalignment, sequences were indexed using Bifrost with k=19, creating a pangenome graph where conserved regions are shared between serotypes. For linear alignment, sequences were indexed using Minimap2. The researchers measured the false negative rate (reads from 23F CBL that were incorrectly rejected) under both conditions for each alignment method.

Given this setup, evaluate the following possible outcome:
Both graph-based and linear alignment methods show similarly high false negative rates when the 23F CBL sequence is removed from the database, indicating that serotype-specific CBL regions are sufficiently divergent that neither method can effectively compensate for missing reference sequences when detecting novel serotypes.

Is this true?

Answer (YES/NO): NO